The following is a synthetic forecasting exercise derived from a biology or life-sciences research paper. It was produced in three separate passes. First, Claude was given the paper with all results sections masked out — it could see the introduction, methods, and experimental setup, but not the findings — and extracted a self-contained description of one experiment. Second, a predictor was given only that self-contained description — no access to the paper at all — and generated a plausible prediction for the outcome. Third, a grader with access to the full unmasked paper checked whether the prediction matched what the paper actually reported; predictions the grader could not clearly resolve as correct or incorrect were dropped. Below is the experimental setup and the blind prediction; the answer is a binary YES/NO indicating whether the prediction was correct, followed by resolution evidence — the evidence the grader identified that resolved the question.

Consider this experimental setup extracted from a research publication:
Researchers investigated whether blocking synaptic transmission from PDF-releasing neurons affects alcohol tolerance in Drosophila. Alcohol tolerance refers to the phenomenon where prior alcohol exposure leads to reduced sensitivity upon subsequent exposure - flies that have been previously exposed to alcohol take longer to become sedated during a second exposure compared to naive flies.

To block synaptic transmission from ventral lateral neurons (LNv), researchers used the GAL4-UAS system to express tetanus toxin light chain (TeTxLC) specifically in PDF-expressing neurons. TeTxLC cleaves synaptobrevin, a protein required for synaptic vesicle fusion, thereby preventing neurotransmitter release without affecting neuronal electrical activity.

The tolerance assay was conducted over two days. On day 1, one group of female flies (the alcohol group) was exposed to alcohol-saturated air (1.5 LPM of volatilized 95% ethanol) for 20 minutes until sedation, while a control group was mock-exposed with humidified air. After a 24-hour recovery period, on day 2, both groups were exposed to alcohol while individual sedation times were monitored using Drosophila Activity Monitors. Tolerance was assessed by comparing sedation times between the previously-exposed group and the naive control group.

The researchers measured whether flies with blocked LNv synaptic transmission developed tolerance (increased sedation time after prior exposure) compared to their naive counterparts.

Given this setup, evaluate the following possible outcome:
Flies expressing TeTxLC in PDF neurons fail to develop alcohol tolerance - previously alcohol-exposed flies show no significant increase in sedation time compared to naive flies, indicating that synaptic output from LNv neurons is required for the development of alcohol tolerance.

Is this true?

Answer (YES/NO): YES